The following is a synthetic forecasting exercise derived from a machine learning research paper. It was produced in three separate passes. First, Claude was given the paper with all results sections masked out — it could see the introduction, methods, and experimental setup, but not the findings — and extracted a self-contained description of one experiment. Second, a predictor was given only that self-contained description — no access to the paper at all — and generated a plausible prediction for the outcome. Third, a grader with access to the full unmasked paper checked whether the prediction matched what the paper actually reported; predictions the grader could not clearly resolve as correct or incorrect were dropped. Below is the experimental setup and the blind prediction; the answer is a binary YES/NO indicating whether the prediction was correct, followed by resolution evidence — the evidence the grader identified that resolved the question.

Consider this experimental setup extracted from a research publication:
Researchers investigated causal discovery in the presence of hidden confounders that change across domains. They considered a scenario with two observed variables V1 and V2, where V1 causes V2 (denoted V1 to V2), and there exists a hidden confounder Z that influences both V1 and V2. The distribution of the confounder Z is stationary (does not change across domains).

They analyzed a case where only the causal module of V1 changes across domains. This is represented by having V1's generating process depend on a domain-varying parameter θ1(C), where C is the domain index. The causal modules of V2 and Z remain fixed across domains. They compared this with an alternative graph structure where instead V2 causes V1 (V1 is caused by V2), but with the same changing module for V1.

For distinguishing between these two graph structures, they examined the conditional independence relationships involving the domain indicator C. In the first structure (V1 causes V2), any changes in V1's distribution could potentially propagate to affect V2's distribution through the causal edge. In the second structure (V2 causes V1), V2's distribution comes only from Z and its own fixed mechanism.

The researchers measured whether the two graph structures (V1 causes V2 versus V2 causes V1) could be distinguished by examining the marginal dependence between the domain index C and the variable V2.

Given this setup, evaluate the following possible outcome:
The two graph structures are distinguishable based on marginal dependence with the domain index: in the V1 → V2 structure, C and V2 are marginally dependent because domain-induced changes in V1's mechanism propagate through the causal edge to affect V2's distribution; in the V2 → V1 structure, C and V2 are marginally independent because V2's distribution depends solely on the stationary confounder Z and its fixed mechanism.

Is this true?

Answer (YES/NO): YES